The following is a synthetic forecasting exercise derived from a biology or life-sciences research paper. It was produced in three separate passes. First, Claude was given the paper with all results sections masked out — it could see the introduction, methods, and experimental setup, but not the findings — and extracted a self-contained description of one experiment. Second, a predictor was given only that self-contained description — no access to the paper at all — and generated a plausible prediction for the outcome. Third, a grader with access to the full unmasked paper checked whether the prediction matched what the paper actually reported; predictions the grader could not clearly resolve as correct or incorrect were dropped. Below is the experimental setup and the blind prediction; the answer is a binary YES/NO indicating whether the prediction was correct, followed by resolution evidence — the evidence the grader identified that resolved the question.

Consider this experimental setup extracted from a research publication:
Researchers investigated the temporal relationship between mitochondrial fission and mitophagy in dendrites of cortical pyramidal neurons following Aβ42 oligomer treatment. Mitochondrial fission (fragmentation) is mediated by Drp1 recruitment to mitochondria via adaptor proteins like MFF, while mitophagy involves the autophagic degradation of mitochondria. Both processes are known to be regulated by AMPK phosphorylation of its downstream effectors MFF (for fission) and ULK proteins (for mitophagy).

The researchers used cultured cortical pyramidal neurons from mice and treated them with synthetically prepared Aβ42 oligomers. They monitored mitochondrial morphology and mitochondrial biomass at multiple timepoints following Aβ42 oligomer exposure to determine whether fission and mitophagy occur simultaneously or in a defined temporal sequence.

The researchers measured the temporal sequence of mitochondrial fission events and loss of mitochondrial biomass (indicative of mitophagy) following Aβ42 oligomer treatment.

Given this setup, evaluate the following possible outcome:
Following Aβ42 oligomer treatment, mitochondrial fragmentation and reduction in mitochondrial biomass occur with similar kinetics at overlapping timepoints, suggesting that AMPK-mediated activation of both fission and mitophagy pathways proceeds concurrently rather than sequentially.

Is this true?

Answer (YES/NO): NO